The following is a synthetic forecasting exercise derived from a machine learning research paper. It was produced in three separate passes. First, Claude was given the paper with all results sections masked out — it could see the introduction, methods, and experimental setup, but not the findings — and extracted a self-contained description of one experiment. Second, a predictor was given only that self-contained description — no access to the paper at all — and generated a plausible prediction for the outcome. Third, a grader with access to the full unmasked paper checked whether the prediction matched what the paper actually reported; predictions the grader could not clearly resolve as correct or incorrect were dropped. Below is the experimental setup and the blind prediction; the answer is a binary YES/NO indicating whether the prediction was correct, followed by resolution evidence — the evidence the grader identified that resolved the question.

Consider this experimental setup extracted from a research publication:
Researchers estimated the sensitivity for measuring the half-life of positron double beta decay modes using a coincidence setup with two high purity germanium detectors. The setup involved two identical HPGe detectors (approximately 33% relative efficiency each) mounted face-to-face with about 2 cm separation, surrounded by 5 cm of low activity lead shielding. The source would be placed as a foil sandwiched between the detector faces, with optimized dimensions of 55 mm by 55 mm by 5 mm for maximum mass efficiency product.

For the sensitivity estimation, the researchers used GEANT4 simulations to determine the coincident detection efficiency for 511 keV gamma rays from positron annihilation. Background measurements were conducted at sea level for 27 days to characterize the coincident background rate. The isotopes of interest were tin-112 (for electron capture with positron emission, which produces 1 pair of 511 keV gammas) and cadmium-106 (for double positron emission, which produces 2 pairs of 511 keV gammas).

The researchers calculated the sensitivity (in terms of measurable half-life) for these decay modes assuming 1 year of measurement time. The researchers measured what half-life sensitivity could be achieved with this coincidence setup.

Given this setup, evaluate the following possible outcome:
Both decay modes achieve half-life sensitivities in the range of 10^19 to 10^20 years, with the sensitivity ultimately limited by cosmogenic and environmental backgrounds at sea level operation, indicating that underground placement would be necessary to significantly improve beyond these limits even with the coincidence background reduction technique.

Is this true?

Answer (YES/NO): YES